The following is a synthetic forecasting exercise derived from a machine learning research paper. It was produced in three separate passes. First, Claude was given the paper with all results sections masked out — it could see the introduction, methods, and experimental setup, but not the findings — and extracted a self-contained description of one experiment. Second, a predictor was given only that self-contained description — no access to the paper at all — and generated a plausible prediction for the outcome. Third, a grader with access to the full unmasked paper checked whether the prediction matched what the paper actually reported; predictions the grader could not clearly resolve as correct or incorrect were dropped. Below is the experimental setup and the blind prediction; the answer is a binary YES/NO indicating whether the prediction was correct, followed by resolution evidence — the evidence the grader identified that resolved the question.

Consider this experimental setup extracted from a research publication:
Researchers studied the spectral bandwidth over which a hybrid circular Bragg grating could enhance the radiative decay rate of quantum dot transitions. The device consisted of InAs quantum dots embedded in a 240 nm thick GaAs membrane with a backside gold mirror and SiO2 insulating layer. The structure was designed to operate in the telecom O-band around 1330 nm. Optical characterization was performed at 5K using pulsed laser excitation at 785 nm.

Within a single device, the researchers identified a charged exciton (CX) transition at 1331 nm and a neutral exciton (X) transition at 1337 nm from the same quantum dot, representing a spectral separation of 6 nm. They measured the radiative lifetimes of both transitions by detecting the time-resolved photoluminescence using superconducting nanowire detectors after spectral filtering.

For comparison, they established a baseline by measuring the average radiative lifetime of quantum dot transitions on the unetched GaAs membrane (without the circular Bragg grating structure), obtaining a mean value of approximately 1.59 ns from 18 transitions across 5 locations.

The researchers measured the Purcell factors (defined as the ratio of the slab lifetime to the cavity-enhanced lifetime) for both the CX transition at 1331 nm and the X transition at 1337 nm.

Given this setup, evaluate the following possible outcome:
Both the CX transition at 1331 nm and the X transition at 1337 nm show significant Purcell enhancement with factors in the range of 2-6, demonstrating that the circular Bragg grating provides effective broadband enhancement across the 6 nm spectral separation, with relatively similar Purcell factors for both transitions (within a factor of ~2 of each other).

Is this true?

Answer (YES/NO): YES